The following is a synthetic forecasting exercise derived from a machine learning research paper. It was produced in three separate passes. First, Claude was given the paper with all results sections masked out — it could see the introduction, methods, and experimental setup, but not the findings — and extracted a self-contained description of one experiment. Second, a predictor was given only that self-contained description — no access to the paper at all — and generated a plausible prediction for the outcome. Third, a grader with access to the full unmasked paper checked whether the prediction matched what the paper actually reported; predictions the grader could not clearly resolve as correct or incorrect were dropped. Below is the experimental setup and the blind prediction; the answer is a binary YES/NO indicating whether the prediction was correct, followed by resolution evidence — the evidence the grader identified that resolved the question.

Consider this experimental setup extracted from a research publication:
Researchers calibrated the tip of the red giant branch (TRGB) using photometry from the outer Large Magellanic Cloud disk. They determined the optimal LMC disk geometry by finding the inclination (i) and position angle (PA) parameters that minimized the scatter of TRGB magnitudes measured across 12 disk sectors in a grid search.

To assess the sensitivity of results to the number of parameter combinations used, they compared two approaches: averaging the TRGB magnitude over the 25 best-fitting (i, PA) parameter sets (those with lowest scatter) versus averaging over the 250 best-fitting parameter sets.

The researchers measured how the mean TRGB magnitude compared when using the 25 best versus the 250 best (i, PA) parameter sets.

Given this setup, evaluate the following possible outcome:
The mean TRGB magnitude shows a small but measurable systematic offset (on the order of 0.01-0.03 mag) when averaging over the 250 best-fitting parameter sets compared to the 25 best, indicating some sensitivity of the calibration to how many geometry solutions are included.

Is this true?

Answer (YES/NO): NO